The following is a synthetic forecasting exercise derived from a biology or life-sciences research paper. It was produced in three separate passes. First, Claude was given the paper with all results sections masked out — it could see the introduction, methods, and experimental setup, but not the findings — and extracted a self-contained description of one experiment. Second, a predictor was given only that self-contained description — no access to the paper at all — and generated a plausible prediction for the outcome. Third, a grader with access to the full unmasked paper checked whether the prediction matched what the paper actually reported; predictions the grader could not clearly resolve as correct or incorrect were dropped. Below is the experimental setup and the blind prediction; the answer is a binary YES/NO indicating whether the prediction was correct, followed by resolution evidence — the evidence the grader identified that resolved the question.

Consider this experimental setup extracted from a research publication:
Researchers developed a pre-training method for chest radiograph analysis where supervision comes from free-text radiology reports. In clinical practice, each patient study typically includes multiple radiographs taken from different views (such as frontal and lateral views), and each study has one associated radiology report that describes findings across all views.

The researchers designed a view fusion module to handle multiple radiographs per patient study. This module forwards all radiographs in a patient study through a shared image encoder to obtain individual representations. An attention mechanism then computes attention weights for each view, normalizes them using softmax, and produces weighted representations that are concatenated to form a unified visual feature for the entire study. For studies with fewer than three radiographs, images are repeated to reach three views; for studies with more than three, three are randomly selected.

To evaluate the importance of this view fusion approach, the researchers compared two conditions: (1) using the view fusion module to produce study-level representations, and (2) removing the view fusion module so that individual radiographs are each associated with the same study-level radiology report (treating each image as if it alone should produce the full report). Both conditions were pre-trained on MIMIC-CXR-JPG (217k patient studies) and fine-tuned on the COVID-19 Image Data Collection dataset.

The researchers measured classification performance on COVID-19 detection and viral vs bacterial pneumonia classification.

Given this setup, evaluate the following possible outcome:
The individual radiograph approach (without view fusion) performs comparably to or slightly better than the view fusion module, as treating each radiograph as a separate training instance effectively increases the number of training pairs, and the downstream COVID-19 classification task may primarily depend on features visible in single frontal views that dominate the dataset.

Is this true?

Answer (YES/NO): NO